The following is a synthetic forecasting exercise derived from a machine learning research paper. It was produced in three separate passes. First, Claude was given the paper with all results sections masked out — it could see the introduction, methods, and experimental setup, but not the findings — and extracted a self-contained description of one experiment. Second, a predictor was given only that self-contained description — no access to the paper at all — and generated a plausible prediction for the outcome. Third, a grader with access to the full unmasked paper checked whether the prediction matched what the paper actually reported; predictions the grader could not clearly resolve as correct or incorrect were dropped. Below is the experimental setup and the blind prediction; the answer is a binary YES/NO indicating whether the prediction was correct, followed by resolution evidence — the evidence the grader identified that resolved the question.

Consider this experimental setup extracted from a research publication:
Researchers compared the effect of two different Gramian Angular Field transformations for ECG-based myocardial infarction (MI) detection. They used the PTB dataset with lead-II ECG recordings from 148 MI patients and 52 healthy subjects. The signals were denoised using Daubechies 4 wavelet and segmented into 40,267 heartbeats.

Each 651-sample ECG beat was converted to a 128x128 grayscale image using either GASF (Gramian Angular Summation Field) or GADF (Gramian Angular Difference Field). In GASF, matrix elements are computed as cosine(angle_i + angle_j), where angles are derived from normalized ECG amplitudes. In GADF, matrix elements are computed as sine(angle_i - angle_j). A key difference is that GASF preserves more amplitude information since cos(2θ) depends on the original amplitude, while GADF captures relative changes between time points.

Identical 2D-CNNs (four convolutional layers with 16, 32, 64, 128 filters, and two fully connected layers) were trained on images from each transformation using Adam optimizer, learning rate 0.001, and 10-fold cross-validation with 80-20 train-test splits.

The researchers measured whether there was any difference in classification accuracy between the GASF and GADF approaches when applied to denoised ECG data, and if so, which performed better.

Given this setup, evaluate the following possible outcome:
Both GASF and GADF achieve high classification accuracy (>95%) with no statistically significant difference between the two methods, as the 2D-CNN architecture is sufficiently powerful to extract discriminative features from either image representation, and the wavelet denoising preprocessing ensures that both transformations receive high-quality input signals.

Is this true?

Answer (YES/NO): YES